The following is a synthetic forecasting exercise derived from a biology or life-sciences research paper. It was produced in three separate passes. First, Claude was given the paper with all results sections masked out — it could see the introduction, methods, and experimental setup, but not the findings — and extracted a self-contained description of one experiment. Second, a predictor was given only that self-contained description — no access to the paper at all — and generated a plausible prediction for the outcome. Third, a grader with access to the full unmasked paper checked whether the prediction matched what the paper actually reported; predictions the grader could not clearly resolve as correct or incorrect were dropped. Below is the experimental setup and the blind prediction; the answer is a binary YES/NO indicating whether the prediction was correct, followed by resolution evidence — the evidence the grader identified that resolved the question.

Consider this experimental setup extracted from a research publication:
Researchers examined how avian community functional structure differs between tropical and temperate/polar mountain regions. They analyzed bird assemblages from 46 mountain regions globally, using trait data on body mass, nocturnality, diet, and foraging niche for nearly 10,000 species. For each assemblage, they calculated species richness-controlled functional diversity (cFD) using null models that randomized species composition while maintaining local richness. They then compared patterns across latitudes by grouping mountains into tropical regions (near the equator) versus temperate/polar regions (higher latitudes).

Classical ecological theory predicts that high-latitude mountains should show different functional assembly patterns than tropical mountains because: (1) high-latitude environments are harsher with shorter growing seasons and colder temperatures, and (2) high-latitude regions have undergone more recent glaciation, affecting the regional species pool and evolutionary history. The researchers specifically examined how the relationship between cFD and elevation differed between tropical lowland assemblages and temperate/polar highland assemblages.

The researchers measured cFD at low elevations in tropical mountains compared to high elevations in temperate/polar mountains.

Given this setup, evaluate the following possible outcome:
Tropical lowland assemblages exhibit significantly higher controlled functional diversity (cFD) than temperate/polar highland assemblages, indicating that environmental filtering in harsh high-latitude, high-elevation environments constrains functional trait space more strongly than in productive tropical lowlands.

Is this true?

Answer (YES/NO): NO